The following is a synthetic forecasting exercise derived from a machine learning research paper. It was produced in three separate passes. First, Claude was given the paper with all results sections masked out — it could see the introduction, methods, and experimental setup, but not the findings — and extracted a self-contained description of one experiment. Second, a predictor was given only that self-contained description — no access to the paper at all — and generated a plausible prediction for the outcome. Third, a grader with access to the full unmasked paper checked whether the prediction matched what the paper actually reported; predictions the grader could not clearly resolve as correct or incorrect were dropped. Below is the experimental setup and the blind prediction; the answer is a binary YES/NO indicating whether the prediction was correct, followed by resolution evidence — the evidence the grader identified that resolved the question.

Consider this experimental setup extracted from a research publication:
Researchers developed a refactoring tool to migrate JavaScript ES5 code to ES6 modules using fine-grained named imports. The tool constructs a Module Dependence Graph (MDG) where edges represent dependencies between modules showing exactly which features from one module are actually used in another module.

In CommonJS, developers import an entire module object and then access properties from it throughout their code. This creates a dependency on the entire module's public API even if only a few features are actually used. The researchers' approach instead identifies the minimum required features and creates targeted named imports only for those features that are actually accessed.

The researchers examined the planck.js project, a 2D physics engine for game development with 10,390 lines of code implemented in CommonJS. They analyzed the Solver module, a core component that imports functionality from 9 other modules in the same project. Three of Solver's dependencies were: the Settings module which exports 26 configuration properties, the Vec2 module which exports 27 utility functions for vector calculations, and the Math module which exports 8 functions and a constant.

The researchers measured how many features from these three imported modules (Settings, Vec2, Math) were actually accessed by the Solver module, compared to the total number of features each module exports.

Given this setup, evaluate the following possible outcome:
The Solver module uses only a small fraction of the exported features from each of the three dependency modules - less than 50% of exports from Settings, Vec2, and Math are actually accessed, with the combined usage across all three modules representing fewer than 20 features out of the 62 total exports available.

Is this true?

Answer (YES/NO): YES